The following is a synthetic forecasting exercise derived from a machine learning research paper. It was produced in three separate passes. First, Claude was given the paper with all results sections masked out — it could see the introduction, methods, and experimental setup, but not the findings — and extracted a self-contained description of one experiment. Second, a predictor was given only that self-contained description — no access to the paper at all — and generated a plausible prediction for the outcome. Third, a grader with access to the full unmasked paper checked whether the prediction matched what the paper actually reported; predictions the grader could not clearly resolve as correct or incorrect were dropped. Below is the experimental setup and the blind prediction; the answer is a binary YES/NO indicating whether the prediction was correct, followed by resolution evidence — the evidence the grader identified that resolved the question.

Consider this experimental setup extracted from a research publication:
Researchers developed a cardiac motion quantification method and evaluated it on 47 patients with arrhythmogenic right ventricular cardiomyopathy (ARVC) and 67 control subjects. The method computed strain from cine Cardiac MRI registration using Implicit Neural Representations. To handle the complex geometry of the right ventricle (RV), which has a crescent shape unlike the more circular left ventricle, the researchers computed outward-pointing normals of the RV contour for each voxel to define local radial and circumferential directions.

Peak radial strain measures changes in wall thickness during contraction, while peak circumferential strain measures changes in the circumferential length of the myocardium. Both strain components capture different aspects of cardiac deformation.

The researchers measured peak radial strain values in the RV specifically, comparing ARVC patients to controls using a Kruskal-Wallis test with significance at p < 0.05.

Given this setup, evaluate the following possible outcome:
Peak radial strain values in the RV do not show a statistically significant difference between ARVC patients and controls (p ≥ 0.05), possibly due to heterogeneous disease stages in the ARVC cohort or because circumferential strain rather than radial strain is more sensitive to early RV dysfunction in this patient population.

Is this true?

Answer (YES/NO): NO